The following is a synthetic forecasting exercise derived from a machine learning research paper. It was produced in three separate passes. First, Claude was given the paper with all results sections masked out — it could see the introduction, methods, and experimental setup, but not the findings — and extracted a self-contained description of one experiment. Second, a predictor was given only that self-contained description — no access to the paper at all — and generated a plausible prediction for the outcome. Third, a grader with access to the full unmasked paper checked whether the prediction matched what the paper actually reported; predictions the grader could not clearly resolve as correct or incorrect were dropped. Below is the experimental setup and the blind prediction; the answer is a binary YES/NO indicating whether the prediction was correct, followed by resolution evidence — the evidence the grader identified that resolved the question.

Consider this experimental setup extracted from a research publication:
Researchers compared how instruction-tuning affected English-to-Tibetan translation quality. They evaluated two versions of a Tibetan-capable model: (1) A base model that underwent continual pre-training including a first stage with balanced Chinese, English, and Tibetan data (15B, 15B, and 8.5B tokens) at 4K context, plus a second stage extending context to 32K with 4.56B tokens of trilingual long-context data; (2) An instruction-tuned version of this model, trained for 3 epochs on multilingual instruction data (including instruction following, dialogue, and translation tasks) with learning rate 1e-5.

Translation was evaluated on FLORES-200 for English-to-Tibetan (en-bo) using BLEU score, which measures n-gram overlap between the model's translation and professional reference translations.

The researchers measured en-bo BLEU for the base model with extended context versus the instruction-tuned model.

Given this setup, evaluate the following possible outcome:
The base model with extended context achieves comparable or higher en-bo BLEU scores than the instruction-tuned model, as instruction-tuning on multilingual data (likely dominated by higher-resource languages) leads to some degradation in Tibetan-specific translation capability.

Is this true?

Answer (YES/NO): YES